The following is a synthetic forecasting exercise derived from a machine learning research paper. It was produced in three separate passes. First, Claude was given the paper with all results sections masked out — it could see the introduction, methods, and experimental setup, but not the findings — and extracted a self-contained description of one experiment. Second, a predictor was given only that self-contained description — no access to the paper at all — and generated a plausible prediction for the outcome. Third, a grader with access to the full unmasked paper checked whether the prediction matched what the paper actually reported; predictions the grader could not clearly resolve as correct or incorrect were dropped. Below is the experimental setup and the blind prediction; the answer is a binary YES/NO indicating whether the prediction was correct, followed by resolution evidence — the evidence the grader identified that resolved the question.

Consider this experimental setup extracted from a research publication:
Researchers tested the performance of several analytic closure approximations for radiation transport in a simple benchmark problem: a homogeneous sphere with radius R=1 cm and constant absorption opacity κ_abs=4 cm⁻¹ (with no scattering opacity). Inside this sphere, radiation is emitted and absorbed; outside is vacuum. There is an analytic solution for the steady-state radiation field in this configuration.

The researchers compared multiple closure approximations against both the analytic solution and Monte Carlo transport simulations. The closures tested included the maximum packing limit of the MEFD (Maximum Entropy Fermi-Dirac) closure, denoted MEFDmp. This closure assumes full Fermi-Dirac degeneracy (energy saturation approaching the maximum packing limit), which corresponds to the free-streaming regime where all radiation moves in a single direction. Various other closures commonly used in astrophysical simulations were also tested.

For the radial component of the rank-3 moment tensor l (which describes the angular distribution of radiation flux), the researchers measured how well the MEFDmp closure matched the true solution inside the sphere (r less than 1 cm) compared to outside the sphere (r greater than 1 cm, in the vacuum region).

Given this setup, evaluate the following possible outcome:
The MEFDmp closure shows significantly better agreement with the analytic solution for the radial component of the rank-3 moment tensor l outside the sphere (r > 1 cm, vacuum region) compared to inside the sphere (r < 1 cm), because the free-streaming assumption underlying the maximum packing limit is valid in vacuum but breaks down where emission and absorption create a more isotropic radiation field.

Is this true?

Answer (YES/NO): YES